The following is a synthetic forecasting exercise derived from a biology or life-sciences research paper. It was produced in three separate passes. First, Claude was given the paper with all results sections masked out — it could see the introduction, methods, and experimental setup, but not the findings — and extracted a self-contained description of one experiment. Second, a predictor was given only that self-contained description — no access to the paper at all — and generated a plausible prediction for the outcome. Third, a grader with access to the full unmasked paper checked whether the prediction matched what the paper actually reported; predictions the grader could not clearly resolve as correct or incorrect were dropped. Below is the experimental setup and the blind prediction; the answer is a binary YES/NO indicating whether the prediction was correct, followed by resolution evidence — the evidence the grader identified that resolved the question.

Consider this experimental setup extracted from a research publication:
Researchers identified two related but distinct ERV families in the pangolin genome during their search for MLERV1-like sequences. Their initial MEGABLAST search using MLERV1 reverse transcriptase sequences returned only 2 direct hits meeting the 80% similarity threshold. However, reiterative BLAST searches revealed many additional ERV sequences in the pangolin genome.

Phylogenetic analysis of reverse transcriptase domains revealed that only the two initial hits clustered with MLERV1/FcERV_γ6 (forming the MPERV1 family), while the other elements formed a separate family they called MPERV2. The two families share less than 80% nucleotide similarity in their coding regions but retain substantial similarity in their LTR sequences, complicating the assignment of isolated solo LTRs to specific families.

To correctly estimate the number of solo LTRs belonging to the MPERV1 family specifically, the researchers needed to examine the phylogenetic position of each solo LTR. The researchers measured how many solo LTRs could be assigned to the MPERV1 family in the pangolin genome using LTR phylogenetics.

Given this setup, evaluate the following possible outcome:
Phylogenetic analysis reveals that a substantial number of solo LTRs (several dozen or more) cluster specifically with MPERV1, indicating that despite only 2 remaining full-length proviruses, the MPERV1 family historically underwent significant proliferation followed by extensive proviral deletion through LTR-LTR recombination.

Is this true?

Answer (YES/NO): NO